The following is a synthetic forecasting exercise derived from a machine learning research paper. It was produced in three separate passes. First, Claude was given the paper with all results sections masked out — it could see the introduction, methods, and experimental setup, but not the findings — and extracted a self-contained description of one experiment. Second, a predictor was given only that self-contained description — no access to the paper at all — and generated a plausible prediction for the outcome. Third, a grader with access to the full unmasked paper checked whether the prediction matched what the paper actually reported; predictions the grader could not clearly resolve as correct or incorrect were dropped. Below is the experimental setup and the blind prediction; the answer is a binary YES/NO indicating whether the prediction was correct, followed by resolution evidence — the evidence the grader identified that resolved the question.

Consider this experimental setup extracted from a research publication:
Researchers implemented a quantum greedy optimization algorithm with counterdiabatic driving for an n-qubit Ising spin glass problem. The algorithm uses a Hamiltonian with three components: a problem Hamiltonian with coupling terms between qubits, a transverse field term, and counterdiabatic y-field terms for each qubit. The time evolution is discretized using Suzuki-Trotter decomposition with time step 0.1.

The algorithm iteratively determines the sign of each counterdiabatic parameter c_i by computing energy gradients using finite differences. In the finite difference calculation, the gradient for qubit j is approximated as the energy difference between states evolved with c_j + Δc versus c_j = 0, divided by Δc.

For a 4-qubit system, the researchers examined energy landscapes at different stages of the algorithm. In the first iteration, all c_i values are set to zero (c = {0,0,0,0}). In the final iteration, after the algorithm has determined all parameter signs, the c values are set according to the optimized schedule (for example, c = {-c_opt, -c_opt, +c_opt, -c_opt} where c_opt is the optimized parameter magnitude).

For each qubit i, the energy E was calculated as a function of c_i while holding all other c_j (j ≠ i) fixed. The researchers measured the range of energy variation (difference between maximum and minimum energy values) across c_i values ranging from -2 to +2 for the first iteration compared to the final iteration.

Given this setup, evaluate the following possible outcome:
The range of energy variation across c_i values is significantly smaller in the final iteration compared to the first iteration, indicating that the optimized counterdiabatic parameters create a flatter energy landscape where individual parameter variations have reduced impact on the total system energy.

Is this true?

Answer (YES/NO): NO